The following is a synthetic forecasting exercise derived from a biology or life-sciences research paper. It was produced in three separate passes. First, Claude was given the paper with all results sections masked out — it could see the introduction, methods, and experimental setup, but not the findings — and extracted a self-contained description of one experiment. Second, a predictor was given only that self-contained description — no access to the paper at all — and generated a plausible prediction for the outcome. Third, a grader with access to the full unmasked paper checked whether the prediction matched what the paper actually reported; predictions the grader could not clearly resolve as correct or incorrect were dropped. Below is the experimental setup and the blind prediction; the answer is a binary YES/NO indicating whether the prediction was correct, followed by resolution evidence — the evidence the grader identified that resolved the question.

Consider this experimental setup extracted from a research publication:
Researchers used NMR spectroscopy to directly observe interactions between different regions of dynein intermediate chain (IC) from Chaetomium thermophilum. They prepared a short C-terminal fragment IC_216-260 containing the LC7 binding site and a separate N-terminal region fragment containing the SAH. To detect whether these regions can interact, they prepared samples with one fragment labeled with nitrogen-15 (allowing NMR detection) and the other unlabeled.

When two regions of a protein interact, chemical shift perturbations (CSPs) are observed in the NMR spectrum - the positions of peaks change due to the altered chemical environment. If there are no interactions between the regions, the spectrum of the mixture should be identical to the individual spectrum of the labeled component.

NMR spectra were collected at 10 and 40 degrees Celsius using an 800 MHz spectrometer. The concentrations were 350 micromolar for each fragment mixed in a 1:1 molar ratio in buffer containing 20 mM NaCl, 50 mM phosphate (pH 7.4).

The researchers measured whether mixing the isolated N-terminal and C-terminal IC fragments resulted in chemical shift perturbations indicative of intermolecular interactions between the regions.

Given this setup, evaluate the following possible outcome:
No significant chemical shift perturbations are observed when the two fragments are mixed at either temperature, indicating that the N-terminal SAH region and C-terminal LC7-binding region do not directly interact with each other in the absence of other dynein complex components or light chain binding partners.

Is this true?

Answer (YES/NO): NO